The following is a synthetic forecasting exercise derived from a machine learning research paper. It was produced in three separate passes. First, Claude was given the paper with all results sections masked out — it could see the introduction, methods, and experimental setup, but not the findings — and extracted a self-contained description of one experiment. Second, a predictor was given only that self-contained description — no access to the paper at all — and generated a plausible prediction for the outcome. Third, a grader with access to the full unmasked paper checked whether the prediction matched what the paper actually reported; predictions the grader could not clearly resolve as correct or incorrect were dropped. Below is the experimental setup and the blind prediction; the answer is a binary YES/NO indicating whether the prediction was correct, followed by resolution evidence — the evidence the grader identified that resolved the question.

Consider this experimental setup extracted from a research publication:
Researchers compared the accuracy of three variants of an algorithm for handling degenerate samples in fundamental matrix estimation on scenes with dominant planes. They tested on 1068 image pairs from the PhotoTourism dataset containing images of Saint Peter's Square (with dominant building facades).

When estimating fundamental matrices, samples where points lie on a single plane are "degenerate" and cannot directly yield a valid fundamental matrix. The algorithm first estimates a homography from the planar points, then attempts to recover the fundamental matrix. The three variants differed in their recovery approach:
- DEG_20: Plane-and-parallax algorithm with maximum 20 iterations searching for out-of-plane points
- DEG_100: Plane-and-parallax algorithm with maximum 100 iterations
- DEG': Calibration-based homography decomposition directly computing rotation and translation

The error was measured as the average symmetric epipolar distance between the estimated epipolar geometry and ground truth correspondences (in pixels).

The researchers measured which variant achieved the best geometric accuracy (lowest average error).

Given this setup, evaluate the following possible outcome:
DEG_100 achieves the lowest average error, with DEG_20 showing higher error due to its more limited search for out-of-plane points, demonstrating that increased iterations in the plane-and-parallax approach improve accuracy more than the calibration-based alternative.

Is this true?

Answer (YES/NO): NO